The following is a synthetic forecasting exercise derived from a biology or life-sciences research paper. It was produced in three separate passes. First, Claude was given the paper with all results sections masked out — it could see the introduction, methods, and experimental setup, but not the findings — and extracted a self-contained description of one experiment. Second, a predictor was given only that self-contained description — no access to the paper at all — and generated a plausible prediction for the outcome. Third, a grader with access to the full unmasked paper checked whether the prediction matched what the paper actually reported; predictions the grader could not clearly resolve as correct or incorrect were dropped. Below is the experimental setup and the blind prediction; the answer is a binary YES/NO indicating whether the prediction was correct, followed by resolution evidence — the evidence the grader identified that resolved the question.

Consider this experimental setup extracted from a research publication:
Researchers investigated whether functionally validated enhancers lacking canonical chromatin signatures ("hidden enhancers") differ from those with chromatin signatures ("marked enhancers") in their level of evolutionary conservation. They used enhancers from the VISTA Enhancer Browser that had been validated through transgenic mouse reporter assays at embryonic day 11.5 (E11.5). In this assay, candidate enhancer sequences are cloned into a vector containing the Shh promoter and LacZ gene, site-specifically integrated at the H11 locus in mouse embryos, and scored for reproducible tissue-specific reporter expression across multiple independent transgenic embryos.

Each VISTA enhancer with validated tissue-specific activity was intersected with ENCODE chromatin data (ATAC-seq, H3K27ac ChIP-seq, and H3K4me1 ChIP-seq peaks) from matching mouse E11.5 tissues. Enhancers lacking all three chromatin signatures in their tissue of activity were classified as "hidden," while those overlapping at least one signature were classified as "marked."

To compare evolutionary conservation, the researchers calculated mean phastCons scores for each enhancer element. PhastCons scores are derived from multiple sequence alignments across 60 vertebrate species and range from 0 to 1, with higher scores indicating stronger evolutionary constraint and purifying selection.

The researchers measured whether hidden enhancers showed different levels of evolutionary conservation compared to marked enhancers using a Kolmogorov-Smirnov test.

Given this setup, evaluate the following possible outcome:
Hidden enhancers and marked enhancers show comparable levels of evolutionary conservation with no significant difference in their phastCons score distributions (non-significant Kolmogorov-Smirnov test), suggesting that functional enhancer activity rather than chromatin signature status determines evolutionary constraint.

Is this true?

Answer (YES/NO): YES